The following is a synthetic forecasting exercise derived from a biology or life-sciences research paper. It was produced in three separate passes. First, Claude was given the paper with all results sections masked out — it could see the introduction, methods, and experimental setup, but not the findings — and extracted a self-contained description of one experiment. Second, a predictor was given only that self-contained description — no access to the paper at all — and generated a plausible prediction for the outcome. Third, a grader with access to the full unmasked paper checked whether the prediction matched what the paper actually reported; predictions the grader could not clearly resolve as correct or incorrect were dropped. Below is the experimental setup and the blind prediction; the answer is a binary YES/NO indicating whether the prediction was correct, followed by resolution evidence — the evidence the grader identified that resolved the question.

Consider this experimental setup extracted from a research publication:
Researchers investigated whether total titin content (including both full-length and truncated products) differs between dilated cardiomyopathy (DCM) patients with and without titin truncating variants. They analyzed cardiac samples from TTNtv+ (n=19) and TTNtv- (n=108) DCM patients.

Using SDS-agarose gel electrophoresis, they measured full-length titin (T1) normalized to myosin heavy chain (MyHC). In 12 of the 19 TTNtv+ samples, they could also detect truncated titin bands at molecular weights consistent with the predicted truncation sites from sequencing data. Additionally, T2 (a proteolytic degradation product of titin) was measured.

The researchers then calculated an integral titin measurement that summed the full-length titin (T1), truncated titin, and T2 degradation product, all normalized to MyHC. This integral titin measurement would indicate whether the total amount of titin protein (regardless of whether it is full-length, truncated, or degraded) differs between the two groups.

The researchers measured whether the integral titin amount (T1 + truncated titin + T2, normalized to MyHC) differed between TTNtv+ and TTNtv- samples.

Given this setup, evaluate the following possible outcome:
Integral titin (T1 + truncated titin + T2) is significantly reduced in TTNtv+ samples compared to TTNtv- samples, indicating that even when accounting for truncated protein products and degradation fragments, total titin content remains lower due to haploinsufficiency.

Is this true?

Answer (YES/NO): NO